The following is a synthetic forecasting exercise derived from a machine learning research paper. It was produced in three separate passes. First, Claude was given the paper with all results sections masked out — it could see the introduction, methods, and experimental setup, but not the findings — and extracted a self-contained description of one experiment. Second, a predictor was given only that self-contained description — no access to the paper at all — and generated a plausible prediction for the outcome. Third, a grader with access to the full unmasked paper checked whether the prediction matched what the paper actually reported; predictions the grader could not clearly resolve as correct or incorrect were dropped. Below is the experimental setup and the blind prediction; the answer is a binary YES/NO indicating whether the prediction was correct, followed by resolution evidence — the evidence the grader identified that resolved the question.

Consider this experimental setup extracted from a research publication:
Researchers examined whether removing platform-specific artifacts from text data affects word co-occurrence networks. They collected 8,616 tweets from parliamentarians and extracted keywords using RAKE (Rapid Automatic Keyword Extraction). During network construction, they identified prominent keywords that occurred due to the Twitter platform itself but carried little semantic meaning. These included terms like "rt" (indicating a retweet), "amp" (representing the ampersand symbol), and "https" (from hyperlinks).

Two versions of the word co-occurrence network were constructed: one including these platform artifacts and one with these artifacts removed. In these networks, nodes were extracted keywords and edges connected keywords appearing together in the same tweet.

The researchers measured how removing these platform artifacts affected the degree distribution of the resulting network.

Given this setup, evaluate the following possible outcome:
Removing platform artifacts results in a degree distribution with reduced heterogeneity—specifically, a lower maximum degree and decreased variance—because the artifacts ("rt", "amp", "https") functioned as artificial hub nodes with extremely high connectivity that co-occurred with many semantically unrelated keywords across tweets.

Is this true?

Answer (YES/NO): NO